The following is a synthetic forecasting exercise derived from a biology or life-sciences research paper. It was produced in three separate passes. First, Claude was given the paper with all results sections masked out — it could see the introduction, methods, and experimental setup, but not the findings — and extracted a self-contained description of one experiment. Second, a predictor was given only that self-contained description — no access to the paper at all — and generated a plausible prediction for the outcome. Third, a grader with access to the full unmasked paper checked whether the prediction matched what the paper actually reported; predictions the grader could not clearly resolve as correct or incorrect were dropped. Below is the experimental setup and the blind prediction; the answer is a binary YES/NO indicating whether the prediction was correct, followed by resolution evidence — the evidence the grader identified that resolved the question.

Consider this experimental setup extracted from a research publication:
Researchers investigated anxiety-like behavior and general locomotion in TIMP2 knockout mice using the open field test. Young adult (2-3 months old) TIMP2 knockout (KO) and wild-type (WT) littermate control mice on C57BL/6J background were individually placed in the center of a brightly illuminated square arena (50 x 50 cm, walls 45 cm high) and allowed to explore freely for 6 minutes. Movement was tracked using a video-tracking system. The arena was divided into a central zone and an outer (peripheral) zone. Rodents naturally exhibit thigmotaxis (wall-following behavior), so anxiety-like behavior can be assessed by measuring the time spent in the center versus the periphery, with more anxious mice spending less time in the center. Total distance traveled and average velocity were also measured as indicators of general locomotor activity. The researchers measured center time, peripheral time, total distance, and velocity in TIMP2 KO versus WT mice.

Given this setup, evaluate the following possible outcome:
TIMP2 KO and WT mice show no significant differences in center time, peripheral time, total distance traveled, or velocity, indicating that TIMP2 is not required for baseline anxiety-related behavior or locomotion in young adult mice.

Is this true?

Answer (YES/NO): YES